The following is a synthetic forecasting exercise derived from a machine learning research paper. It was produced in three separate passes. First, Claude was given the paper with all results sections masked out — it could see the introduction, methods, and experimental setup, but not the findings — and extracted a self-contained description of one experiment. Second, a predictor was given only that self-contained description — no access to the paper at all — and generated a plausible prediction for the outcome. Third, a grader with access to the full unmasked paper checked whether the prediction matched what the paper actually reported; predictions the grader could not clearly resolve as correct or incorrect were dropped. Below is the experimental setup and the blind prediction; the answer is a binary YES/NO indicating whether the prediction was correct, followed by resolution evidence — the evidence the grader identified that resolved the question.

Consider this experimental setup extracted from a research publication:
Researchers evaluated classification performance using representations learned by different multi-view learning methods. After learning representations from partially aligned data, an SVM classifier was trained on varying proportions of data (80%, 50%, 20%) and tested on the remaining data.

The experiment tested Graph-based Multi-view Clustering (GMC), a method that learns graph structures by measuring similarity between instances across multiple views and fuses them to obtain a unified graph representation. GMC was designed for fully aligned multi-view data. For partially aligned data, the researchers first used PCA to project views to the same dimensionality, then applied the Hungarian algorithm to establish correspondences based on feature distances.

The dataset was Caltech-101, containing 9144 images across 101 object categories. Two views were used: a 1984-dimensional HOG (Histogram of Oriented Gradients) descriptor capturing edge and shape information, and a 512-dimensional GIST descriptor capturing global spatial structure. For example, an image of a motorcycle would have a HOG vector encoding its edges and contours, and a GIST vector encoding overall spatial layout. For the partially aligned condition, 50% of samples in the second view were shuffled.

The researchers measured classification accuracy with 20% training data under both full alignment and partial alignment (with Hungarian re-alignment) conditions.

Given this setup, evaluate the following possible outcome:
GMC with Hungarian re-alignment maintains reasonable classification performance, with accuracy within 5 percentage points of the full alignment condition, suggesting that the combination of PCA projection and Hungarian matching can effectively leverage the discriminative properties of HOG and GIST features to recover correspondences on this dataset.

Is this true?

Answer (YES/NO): NO